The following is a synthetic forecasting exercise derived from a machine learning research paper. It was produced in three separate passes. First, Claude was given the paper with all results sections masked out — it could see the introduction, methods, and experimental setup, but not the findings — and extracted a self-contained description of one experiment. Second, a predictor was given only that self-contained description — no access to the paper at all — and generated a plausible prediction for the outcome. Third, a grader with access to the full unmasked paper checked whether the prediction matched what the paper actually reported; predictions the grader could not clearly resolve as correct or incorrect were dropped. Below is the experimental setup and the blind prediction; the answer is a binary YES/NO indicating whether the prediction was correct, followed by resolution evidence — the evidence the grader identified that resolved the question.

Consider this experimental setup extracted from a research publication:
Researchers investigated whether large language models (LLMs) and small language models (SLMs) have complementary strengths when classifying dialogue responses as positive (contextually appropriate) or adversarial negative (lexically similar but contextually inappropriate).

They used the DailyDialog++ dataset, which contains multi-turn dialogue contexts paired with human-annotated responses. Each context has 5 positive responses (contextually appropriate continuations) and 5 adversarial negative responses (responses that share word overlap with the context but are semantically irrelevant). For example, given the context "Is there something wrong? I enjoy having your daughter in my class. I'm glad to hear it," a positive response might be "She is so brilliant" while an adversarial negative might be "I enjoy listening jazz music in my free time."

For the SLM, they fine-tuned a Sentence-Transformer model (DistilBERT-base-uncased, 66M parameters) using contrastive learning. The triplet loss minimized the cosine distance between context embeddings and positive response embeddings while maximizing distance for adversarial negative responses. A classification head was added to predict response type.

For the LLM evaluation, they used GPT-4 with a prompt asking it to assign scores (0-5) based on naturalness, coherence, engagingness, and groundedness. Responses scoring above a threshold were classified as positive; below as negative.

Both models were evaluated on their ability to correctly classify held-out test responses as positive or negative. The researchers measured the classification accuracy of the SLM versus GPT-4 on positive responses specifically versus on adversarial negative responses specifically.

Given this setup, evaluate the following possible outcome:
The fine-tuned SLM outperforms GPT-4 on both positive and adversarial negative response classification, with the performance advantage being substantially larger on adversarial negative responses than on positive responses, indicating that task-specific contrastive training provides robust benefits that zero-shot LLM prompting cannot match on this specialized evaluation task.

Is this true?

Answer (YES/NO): NO